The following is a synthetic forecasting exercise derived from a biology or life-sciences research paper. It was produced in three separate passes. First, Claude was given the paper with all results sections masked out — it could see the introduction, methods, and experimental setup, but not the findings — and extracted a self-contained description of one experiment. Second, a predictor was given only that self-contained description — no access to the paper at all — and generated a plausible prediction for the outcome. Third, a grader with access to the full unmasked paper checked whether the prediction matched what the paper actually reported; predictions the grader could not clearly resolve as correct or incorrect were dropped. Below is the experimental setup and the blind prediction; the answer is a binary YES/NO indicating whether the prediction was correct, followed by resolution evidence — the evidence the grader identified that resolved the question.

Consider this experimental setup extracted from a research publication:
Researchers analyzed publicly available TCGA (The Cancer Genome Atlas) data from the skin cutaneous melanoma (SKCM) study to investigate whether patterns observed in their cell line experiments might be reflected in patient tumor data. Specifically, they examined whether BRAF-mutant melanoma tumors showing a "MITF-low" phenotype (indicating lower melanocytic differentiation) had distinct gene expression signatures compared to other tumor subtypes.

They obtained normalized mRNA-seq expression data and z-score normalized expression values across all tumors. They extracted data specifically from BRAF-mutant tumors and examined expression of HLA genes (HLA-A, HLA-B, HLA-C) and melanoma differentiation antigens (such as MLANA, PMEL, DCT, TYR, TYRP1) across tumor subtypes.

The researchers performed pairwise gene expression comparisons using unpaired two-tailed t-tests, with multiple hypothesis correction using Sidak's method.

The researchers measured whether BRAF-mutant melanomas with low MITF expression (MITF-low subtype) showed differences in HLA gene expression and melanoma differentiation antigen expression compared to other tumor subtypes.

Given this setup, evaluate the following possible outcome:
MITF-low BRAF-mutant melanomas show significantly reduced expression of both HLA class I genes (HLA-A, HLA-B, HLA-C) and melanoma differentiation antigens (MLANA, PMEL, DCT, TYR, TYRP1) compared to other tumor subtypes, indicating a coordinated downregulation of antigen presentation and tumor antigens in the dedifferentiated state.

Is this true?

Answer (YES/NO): YES